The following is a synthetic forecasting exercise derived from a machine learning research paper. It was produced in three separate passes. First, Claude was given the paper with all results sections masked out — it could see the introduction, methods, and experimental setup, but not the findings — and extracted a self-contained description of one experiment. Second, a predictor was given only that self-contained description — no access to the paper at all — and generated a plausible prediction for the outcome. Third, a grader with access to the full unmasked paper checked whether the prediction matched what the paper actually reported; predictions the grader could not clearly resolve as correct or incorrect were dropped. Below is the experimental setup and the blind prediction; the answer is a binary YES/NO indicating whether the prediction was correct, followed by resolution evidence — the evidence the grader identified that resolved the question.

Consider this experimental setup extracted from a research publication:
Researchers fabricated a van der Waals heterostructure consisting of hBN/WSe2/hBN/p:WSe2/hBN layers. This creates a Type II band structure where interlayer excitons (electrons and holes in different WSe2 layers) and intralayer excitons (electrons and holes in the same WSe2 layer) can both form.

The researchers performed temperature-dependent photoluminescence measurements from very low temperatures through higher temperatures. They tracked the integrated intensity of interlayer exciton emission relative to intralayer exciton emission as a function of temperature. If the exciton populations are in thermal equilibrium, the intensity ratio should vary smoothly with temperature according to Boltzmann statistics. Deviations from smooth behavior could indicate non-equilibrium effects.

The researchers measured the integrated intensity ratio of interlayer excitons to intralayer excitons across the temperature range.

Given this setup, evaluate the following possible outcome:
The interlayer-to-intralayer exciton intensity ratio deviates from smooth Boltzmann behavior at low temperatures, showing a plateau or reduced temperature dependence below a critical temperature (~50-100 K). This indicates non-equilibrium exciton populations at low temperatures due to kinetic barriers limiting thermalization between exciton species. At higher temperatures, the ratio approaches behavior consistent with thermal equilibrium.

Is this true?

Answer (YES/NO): NO